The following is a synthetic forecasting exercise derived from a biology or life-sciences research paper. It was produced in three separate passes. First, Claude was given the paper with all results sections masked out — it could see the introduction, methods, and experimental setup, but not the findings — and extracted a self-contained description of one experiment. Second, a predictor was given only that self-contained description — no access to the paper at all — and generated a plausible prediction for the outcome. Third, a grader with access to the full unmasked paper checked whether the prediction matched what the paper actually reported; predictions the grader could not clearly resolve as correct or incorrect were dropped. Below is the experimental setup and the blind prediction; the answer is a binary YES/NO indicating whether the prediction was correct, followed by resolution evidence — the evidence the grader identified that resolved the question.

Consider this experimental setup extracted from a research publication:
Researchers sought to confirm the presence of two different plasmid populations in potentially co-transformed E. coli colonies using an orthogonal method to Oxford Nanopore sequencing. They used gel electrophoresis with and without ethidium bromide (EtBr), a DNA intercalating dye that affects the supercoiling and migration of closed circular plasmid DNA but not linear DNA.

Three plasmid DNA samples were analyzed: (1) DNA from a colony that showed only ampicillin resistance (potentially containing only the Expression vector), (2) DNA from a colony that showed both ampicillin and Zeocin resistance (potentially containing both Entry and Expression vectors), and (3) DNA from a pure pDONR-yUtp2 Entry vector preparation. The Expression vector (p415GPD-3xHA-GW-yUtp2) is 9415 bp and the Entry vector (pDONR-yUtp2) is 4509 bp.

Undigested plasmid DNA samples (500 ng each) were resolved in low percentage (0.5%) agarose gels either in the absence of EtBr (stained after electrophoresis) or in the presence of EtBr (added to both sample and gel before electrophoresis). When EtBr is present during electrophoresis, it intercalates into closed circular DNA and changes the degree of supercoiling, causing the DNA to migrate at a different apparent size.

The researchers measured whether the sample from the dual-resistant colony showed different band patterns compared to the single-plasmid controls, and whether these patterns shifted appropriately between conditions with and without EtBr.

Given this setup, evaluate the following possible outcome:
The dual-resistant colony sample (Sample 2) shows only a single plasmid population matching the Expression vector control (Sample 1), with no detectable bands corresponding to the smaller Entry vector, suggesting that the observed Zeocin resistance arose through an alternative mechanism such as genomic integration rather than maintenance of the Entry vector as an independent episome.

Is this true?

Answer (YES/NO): NO